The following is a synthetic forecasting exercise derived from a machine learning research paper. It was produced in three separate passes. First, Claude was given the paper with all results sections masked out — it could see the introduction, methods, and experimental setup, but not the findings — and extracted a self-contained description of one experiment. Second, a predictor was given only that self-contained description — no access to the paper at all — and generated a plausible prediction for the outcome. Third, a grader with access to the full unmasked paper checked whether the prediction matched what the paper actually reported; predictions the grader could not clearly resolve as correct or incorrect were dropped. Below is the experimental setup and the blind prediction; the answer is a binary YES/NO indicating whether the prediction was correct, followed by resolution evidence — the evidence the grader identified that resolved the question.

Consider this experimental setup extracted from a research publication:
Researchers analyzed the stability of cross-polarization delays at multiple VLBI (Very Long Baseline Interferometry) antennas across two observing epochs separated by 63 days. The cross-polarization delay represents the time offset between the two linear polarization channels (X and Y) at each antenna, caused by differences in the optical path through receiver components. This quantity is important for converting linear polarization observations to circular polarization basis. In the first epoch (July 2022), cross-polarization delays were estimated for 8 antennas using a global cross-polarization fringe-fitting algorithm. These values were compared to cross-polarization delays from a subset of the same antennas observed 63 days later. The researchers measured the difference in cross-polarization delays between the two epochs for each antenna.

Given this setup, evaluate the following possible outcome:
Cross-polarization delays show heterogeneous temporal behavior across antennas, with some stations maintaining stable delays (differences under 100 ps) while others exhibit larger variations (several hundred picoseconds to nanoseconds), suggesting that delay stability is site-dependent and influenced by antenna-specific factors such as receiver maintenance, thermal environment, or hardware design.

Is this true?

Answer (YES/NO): NO